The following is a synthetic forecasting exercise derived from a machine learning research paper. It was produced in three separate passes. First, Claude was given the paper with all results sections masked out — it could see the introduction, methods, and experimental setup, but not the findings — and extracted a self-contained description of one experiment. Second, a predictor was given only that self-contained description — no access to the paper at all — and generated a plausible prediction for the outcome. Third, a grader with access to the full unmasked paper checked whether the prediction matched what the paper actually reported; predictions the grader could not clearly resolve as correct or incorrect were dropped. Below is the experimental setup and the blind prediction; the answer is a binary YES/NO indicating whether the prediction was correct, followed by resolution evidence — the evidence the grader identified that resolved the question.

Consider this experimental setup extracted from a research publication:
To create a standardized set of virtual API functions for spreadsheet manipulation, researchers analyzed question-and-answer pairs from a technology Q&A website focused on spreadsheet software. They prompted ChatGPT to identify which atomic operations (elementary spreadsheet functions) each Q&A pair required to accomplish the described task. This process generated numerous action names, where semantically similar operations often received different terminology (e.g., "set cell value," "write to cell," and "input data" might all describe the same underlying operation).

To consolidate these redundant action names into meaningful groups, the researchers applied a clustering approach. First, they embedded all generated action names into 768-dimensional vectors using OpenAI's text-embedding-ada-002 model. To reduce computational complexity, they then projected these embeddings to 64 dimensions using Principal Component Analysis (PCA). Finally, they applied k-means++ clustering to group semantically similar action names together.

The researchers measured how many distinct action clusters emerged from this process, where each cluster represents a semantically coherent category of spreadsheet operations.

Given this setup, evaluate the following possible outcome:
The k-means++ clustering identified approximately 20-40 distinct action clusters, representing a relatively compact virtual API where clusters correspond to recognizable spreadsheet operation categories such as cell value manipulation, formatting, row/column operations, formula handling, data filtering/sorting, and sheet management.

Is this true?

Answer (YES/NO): NO